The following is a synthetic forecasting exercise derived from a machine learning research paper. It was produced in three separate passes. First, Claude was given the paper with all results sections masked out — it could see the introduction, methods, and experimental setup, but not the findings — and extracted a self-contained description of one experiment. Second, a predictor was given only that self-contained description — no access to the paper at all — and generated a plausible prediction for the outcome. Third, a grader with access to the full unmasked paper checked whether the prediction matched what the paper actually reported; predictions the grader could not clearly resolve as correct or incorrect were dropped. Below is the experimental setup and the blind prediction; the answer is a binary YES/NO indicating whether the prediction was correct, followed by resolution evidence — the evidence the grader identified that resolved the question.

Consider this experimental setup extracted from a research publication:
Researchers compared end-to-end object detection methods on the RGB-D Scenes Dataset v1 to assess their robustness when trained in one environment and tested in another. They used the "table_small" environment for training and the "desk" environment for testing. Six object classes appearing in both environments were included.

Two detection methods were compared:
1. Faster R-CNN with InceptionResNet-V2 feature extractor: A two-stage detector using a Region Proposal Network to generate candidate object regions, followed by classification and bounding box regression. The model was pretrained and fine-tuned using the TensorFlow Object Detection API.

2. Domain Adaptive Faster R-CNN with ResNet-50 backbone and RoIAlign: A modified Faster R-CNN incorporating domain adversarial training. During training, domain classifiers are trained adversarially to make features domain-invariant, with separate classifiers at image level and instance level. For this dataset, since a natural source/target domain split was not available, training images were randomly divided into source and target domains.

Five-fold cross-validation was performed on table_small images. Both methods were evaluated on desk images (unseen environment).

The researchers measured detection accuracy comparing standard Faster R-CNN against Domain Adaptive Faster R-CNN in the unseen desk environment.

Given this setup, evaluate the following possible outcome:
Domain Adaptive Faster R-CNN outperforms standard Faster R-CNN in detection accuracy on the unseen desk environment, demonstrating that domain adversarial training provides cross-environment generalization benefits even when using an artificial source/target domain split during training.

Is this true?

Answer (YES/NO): YES